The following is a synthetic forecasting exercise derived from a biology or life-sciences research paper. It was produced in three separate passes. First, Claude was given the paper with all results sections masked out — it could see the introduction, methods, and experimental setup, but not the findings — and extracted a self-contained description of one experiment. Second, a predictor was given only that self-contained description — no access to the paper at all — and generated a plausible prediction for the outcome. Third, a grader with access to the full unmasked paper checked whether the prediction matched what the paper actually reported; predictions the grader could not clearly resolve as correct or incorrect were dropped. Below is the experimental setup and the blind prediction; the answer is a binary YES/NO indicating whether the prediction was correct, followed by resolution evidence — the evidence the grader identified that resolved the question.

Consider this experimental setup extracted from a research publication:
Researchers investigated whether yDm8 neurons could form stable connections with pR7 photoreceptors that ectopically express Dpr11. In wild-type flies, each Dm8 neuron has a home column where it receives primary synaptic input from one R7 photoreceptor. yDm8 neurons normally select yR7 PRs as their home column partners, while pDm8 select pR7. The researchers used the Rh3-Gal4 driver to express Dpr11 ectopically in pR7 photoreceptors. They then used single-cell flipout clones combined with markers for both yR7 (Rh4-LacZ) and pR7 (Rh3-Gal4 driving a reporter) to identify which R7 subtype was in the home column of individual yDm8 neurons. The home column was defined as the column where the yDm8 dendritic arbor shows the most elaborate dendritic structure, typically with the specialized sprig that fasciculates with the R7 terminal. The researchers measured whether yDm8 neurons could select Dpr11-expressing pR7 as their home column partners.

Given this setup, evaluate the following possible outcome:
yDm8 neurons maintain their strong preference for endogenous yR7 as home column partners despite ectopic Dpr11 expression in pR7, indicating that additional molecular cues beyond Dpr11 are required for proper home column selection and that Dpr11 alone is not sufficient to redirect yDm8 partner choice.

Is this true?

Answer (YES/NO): NO